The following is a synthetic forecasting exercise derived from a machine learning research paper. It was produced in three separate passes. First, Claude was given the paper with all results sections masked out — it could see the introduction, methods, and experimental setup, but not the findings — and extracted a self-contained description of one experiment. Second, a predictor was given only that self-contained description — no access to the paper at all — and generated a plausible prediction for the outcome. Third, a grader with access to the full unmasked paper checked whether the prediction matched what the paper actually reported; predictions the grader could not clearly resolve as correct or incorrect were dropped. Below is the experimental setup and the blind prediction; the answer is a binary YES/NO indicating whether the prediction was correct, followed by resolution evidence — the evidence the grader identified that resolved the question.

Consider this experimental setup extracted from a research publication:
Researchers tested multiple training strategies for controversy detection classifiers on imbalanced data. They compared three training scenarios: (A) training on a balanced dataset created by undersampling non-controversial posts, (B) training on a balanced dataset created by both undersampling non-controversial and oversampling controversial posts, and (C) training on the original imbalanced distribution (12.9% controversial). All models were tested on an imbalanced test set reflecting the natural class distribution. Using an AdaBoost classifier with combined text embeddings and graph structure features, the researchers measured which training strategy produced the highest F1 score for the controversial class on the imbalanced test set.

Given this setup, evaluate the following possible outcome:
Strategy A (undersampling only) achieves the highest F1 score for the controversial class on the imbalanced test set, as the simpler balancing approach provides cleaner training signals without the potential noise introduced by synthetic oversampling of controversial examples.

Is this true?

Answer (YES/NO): NO